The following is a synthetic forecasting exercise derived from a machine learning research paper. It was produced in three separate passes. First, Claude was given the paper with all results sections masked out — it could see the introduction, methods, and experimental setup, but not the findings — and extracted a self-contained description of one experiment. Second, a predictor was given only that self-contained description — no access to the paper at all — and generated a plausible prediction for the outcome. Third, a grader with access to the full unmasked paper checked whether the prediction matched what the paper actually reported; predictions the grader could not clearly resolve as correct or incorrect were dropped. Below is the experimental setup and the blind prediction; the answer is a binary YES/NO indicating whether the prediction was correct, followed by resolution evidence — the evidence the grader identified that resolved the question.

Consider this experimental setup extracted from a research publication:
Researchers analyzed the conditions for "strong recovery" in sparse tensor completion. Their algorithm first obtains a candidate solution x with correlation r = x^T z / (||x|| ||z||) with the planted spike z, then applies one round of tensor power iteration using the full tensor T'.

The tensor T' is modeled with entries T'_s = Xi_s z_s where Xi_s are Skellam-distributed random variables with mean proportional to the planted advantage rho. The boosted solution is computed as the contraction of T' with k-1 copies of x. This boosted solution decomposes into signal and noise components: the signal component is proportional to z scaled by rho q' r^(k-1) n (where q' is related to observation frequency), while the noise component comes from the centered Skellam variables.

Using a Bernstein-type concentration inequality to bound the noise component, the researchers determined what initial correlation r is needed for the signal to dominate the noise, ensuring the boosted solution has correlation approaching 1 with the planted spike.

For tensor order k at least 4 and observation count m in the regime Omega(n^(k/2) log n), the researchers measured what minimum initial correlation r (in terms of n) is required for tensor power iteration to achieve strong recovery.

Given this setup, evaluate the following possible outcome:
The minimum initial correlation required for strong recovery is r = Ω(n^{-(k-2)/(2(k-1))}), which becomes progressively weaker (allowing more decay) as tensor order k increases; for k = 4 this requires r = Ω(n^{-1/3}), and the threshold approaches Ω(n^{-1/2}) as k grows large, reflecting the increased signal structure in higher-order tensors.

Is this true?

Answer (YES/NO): NO